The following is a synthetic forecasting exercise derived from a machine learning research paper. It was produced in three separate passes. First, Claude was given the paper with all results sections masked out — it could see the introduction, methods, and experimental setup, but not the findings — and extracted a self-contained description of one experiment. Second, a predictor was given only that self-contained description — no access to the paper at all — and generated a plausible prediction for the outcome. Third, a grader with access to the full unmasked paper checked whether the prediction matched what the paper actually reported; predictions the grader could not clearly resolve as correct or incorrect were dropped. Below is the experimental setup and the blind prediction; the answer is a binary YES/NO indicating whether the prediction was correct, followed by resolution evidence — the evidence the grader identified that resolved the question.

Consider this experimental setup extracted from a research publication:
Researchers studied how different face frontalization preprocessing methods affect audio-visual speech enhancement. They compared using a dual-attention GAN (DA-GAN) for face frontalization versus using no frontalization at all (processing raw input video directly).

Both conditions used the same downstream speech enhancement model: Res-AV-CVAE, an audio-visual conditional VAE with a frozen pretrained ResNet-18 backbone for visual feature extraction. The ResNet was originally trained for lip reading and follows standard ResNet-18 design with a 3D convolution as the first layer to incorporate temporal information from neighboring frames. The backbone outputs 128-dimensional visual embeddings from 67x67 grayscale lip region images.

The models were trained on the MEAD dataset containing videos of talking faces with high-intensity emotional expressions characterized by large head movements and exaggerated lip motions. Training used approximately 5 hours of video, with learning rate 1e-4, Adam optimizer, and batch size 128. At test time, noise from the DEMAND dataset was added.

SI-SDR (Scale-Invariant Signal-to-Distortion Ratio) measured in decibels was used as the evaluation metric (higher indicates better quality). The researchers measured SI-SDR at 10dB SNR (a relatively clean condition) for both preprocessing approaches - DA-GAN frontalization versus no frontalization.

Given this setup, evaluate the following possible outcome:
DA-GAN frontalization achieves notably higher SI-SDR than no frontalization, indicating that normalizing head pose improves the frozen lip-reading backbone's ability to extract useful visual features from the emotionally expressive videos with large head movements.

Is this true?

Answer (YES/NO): NO